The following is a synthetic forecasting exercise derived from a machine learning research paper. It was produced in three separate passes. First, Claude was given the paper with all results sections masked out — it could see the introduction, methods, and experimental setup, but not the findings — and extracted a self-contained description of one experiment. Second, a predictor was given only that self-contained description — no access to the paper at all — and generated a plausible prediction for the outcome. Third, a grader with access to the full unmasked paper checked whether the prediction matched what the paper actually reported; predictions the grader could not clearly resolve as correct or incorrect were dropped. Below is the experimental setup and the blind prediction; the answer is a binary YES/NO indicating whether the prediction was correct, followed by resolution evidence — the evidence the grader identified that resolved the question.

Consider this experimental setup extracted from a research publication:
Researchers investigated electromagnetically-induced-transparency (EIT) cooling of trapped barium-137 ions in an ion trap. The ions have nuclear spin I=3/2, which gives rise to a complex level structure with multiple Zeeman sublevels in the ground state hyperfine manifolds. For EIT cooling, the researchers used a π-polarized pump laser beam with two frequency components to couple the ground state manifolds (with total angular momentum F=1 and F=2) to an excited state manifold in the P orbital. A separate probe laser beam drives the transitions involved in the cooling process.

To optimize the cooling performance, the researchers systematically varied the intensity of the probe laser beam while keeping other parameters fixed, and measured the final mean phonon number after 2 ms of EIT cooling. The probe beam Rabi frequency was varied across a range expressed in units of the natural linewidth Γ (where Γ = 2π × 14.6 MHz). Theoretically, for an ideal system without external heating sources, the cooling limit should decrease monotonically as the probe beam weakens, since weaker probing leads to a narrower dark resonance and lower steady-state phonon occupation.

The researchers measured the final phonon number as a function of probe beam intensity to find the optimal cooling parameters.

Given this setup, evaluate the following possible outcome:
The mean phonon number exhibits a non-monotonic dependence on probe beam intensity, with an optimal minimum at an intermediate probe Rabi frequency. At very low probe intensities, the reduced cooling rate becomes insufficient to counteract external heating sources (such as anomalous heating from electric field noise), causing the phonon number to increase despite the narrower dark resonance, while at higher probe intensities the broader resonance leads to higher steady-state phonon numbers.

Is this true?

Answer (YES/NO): YES